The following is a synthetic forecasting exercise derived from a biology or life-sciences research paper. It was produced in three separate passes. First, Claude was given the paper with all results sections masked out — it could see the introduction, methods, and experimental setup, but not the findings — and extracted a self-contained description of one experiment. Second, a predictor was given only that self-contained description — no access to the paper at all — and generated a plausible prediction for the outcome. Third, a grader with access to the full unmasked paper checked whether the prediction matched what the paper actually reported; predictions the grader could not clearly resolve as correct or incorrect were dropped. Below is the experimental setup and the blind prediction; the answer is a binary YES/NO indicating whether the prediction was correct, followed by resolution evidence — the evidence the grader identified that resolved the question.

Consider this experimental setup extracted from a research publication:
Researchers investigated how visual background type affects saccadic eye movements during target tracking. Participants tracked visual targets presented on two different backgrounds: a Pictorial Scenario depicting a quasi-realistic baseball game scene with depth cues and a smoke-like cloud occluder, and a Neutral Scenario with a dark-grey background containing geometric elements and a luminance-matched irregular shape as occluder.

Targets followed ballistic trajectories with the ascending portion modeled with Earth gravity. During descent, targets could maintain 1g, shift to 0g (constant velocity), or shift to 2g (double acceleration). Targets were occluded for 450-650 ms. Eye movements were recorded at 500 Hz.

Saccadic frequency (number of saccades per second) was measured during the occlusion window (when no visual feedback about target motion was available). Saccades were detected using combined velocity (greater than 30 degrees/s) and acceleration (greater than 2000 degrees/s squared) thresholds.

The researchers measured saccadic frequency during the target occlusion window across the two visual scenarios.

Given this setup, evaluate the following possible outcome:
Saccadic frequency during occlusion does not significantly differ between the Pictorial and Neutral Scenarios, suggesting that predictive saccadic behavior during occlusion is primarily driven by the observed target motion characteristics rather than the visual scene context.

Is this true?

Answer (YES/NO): NO